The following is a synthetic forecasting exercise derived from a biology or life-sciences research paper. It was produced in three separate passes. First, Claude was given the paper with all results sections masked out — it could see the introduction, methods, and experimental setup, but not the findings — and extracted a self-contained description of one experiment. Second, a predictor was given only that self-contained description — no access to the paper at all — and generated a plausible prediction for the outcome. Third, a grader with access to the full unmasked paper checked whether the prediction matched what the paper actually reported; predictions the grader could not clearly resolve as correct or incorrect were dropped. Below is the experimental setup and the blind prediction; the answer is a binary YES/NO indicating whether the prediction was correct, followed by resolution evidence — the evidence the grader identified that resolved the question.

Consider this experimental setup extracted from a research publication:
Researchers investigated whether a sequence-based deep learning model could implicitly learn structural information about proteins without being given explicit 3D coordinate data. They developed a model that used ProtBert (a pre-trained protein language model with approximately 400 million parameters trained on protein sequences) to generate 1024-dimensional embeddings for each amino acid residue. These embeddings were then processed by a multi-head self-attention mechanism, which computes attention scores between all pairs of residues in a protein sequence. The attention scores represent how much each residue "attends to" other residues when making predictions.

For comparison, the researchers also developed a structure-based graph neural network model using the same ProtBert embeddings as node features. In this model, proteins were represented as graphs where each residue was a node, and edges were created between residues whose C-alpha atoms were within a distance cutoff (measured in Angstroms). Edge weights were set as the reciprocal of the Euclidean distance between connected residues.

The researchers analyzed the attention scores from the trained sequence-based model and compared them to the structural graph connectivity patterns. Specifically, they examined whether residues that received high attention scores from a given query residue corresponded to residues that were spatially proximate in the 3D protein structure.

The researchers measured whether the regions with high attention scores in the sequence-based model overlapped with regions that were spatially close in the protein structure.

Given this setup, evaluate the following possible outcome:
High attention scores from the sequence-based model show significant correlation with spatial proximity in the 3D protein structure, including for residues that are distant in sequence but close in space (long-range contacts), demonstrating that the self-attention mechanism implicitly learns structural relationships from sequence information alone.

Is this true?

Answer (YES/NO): YES